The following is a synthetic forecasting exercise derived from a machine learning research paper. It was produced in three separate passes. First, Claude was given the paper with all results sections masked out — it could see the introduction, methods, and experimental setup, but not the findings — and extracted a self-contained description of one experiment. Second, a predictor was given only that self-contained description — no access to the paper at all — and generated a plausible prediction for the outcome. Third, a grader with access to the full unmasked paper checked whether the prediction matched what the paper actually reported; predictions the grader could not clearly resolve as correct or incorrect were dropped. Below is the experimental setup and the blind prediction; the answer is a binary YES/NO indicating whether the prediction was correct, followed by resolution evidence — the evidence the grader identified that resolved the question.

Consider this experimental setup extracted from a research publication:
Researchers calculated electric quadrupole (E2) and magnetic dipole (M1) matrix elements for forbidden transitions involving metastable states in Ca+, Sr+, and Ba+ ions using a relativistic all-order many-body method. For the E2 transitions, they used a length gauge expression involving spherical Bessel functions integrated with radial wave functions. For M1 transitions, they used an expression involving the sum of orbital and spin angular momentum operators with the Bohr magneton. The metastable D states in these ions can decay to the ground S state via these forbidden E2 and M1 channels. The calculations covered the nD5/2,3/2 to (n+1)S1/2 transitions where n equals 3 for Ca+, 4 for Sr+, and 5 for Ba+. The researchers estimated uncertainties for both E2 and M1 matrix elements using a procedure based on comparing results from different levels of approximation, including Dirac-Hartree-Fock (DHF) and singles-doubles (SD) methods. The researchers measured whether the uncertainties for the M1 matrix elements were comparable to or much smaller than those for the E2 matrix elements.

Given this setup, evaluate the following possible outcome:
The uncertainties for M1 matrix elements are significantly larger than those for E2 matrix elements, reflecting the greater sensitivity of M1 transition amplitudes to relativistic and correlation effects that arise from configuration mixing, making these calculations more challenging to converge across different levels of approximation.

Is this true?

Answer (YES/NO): NO